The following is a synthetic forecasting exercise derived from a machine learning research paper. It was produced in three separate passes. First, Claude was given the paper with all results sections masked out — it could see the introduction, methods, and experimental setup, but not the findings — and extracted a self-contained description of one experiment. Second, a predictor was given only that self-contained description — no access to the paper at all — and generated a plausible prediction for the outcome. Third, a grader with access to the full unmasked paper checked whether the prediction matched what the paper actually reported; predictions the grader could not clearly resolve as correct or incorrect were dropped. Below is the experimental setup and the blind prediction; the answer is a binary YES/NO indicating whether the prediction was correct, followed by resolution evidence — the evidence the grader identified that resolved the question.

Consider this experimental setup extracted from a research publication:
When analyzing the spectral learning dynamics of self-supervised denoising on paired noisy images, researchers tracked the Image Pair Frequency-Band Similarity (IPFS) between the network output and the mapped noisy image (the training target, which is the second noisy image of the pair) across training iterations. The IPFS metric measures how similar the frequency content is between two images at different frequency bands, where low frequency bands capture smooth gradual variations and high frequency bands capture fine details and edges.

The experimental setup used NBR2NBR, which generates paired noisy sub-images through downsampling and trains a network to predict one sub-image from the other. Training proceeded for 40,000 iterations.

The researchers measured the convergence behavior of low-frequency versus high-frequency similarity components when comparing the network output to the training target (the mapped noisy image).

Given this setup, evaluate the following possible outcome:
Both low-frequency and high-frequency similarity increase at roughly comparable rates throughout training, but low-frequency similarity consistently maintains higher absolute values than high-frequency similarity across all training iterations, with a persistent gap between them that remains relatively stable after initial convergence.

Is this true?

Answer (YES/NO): NO